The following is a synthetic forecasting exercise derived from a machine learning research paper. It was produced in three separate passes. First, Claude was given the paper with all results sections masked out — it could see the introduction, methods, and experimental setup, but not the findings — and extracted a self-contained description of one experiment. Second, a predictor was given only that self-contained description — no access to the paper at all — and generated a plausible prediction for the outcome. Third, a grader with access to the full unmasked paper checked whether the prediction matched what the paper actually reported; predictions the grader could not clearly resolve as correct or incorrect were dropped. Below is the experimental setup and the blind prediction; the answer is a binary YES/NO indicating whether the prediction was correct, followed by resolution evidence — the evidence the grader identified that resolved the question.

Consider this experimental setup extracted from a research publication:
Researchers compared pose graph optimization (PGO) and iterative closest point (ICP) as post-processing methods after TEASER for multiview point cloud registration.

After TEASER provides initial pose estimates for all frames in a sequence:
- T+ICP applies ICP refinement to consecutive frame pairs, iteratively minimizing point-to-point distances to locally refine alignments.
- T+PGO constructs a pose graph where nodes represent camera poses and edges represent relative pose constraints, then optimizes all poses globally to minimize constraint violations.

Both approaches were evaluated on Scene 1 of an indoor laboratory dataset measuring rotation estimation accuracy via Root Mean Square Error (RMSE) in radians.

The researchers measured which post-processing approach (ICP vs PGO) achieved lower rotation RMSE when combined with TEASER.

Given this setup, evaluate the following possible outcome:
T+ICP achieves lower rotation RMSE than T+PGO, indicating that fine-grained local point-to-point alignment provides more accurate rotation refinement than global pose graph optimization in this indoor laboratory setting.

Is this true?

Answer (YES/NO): YES